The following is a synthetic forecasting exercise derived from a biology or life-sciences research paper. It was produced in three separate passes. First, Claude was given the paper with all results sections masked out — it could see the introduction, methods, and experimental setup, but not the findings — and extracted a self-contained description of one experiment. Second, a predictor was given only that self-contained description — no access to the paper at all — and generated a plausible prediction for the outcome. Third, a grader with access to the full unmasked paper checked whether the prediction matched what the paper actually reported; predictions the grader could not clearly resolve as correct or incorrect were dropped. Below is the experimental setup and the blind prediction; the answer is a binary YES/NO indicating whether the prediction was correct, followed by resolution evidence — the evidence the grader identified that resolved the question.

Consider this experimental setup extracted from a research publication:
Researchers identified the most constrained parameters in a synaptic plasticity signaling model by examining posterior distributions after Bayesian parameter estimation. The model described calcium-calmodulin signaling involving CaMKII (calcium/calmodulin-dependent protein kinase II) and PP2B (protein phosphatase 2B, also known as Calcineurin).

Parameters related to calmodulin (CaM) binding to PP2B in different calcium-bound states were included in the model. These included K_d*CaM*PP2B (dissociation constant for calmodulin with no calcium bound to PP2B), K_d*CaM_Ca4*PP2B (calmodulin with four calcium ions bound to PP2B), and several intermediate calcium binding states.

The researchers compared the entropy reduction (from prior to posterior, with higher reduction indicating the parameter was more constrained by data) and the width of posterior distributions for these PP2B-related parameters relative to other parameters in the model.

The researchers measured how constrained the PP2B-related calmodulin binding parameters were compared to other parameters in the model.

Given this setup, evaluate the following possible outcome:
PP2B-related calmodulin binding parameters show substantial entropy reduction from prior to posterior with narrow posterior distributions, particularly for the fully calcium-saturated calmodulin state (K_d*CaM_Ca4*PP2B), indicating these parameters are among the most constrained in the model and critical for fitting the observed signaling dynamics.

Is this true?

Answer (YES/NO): YES